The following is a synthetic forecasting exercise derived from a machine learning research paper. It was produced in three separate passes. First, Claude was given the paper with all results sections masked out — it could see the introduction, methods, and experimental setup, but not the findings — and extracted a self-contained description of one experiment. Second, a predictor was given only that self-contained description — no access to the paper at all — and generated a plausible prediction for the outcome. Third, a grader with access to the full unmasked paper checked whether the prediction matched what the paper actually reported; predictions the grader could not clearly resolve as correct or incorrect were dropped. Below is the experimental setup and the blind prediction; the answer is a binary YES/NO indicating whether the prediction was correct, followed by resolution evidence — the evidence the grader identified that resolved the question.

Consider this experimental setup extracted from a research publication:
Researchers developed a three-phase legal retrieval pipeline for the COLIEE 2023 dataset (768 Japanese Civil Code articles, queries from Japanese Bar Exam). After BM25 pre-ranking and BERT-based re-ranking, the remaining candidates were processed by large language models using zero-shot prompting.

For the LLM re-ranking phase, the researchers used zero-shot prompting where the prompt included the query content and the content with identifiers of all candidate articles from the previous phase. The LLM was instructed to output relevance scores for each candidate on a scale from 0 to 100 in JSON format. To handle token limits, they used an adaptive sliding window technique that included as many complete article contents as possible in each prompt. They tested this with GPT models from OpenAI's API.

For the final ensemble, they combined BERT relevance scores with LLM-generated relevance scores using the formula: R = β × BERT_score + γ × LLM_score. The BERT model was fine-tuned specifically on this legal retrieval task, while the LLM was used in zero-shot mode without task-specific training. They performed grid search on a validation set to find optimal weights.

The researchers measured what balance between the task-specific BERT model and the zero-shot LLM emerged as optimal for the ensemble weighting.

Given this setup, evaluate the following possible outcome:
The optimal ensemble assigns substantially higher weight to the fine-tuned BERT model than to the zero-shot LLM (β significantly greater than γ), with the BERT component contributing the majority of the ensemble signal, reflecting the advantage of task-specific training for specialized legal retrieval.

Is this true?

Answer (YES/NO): NO